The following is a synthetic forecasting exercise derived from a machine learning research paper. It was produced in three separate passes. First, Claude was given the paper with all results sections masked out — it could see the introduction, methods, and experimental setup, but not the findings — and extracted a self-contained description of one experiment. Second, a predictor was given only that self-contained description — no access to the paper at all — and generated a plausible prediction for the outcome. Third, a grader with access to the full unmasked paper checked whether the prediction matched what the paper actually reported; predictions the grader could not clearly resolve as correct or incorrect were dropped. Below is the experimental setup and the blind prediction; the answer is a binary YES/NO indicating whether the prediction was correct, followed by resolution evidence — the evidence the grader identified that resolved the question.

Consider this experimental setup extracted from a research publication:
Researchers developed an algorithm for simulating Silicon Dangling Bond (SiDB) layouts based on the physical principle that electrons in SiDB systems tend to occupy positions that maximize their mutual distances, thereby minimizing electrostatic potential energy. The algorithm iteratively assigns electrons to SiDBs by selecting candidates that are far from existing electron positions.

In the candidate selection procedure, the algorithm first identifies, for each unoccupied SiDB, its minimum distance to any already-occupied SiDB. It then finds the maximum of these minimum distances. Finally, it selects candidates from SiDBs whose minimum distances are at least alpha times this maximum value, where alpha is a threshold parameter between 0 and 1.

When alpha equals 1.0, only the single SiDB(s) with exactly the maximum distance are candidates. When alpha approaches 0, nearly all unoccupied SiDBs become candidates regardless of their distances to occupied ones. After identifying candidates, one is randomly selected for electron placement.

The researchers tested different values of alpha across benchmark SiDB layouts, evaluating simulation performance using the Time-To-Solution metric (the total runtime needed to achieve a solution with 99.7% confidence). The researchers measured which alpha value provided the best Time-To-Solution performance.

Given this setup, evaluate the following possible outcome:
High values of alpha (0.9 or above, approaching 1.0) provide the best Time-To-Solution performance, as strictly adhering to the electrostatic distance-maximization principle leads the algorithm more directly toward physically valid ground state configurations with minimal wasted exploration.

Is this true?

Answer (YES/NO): NO